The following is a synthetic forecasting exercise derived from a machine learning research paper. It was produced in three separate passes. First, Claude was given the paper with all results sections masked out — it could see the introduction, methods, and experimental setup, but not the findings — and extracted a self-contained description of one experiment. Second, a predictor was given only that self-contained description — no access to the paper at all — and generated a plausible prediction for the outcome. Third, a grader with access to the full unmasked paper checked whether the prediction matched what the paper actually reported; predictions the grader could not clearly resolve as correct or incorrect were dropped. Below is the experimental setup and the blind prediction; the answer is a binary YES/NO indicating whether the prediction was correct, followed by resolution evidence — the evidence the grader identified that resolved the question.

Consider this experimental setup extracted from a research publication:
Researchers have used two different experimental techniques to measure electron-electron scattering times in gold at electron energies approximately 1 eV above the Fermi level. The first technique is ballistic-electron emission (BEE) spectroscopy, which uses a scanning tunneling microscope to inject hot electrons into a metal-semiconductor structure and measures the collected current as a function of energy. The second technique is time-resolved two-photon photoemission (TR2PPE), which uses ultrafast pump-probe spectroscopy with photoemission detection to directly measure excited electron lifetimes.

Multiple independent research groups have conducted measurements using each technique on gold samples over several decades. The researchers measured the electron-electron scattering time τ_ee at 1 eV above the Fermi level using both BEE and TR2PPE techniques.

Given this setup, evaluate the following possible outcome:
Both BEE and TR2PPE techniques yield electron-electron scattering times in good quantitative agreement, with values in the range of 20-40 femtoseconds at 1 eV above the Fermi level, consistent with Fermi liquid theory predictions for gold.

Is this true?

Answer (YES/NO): NO